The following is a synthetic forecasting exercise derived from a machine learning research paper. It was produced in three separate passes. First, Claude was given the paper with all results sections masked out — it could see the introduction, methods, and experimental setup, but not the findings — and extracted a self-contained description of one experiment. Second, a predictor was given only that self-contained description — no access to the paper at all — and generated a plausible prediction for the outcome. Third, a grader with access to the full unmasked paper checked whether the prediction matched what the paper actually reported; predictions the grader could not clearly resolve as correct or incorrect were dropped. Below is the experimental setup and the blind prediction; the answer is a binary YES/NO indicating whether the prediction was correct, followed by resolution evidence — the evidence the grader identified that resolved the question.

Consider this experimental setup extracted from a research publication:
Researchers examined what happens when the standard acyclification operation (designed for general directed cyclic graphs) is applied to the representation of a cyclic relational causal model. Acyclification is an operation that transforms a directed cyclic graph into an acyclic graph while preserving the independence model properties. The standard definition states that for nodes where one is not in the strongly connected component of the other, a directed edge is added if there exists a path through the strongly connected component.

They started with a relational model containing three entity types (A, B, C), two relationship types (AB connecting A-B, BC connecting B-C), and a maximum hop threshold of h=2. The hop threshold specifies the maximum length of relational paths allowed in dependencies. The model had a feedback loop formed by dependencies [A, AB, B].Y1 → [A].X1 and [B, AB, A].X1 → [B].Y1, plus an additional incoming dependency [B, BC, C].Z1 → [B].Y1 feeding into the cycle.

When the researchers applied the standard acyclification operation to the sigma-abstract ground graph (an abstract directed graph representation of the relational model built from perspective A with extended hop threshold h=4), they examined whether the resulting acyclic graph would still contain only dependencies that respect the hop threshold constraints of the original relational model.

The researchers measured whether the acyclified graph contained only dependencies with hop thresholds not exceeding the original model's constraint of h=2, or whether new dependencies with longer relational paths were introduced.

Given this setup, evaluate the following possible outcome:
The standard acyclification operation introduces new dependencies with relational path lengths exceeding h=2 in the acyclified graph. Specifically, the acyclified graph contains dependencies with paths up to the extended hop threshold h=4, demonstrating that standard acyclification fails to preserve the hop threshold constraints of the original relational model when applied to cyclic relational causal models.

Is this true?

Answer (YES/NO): YES